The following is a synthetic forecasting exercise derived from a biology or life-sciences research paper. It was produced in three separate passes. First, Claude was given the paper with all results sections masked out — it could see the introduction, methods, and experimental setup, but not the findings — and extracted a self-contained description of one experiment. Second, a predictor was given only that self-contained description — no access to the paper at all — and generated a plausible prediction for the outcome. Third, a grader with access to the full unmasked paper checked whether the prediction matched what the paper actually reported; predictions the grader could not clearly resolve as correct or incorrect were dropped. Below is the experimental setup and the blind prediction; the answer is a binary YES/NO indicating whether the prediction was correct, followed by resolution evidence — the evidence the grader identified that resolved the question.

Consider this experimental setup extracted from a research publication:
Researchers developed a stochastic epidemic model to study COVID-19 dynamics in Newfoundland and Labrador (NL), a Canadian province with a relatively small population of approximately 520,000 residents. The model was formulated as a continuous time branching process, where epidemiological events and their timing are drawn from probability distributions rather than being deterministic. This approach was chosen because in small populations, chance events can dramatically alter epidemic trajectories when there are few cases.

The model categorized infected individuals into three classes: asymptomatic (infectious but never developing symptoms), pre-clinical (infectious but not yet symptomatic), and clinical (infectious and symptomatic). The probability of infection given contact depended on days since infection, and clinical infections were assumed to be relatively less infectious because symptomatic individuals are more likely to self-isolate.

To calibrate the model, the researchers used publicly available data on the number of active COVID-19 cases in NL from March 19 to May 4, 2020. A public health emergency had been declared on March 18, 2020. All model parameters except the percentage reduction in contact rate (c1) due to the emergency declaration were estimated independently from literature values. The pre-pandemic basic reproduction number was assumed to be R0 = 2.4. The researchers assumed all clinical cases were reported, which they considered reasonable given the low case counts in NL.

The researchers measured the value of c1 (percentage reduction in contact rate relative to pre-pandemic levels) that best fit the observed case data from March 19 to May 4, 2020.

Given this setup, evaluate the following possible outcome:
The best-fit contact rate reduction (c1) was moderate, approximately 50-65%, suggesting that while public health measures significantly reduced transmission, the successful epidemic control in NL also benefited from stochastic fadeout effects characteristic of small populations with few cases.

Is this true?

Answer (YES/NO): NO